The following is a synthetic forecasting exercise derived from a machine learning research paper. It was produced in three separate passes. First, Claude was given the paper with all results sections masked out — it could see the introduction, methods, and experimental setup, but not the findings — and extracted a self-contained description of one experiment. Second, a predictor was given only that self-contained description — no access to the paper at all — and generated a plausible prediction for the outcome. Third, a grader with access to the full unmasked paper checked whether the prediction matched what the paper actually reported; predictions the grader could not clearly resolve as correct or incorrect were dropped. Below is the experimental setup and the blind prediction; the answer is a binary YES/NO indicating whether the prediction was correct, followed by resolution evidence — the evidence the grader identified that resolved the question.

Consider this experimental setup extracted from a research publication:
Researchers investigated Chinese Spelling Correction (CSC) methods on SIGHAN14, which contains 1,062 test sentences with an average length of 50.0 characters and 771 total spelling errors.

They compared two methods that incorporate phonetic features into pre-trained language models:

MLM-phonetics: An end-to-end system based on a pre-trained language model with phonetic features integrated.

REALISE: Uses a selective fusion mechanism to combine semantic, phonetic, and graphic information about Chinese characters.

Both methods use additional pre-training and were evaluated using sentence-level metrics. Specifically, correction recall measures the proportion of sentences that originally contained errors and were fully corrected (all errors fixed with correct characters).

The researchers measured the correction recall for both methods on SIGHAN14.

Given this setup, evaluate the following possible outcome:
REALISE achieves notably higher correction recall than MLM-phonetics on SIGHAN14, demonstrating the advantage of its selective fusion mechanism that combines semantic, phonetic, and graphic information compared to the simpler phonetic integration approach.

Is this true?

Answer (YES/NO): NO